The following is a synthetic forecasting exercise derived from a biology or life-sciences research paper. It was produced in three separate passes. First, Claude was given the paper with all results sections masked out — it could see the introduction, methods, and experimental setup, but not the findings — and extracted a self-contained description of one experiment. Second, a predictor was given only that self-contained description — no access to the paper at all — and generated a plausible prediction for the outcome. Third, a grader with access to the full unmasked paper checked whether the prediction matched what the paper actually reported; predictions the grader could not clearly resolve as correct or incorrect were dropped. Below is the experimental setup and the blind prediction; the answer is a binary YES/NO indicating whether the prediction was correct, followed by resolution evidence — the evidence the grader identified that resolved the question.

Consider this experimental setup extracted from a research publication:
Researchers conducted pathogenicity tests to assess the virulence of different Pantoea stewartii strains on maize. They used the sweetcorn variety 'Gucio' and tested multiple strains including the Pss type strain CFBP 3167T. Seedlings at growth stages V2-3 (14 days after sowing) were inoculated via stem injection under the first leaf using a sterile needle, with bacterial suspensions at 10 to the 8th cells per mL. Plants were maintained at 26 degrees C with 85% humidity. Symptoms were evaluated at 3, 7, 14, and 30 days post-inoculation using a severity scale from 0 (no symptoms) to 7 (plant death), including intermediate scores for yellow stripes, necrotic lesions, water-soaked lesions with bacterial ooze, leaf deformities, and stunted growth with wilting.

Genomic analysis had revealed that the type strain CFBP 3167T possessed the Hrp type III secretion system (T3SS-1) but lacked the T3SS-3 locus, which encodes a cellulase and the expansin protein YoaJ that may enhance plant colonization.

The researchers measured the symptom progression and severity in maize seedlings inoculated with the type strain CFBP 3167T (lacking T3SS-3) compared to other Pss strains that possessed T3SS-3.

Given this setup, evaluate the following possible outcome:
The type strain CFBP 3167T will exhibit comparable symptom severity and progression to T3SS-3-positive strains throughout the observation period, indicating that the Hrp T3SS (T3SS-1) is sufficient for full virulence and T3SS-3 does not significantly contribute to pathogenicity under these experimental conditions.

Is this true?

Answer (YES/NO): NO